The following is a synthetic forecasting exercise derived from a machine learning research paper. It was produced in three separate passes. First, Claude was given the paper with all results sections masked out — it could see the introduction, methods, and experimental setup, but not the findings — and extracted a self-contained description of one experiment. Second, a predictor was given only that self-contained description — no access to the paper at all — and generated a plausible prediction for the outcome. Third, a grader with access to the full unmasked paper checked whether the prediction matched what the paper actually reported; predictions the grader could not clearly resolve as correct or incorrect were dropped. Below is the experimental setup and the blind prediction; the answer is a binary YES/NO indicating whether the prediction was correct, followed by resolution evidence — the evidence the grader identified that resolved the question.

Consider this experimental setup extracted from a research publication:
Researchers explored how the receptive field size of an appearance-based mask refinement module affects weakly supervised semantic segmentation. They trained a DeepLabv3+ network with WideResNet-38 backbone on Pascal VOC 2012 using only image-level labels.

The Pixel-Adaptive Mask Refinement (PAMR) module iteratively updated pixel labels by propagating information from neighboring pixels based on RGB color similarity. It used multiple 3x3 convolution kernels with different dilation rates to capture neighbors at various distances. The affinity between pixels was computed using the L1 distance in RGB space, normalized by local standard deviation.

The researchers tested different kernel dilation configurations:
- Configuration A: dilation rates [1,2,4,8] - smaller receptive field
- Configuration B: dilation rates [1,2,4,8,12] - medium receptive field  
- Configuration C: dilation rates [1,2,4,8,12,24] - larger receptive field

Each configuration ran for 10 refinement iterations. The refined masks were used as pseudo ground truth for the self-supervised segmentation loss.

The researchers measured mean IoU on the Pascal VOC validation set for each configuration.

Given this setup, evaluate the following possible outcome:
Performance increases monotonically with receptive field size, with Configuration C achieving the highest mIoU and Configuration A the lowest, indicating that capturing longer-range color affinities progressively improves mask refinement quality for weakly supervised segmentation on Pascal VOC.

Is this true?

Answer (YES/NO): YES